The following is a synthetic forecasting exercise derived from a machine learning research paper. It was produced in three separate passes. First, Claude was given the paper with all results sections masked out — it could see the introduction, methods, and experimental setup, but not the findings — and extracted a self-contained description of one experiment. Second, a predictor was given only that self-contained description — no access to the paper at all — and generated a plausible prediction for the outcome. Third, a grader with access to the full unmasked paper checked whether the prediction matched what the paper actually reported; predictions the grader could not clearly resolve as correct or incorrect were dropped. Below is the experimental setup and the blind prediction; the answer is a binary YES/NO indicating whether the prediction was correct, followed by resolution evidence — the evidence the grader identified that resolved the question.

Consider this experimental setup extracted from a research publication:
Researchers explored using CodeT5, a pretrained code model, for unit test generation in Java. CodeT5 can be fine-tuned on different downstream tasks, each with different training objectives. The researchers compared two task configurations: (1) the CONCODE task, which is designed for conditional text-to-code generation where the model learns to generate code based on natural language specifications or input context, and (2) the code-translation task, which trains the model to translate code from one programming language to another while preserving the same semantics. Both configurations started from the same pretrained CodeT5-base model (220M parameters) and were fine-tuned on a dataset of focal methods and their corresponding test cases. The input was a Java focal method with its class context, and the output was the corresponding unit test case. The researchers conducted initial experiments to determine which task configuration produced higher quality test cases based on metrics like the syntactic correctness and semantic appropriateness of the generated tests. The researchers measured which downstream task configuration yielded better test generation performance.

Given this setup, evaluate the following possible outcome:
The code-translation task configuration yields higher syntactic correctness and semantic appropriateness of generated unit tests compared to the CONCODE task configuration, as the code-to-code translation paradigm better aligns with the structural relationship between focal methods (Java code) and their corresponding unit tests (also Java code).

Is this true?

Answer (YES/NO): NO